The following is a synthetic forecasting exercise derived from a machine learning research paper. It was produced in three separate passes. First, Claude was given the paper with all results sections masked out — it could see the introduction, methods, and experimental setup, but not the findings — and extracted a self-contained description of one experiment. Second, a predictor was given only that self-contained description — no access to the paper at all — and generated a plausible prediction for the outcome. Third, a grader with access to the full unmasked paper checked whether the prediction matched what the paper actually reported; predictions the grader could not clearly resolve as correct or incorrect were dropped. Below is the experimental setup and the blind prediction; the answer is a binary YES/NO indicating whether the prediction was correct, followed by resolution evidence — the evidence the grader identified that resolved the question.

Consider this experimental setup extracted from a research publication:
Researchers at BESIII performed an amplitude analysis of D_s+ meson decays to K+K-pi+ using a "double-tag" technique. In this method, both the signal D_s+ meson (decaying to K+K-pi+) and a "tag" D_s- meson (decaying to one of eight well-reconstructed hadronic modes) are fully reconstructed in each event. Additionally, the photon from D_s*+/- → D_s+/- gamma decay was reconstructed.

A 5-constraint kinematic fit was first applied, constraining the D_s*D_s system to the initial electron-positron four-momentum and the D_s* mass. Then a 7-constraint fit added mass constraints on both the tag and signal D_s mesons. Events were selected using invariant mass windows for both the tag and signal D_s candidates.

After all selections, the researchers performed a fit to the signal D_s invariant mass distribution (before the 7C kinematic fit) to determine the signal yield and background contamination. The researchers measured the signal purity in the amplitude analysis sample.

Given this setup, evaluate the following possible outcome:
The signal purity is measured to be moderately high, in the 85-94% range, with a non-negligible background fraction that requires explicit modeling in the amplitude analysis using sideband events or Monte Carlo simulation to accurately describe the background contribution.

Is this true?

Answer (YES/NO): NO